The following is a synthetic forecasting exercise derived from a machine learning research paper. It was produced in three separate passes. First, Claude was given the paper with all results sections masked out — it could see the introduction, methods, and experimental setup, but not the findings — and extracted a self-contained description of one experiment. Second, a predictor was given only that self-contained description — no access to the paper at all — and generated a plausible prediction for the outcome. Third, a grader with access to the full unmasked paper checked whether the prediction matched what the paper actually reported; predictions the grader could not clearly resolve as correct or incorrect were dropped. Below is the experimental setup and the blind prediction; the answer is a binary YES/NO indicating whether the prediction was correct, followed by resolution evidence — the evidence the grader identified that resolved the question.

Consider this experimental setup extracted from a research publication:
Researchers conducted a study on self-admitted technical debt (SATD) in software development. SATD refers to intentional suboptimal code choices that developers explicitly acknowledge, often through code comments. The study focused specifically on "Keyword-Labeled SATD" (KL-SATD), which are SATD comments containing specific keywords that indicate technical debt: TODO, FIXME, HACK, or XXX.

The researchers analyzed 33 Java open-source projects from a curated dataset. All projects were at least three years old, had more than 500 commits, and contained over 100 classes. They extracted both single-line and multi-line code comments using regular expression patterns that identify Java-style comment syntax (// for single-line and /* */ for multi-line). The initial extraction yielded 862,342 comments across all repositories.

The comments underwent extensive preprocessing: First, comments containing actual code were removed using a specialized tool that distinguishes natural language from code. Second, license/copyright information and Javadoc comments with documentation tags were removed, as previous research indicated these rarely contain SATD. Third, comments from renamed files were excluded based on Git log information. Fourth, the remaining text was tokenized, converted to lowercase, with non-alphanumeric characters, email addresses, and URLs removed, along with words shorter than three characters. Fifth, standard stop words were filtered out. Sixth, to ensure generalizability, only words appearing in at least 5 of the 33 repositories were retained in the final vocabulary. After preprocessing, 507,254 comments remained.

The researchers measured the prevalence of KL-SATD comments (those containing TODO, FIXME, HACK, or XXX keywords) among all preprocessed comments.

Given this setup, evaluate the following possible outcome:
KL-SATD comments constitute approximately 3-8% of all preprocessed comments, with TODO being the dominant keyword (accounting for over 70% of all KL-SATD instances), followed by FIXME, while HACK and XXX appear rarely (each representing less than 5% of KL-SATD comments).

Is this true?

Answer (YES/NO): NO